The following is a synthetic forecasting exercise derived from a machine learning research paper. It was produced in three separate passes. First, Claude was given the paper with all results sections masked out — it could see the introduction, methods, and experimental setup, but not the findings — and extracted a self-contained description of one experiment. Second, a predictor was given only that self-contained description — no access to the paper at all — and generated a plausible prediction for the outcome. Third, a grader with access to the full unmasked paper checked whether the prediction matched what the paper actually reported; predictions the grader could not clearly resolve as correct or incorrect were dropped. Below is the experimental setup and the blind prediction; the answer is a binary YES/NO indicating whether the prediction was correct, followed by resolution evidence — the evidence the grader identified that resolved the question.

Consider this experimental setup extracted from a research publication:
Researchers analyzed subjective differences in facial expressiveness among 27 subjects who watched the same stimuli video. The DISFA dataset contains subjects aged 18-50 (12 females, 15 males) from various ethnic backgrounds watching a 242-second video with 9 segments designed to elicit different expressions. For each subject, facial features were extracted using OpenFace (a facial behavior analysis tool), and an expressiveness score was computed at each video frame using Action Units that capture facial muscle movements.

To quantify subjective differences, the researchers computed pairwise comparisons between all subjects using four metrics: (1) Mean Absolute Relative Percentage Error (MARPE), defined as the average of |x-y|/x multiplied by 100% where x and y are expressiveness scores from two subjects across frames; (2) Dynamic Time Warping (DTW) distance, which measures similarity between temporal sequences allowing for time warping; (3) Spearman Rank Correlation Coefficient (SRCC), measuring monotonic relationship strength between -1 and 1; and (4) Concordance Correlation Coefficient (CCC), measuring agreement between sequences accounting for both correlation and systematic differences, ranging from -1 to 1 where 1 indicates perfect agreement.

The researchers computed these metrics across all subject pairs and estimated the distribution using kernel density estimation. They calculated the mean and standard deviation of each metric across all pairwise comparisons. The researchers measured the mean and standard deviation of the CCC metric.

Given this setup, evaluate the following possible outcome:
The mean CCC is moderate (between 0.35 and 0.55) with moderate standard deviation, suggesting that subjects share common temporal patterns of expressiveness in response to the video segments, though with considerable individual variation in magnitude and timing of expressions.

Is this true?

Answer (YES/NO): NO